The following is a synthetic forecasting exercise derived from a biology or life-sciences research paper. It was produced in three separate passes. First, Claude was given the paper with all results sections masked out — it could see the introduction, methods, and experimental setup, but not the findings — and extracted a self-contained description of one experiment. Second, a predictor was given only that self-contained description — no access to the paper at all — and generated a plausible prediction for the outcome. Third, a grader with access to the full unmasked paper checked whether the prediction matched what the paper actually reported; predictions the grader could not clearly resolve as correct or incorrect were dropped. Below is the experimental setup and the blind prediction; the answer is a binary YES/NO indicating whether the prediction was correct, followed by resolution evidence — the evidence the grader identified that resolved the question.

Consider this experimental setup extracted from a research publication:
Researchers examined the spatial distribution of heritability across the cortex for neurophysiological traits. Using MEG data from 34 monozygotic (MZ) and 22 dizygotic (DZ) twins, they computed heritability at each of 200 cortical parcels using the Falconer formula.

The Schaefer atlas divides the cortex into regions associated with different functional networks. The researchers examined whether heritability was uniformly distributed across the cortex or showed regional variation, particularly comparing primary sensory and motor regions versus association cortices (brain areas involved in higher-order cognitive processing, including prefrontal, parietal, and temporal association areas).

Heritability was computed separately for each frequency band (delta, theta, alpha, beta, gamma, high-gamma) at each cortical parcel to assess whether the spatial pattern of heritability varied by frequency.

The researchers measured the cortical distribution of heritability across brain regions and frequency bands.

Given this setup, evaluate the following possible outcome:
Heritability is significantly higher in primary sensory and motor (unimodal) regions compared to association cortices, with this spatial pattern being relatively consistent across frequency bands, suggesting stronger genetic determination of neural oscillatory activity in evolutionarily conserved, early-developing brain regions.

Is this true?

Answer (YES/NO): NO